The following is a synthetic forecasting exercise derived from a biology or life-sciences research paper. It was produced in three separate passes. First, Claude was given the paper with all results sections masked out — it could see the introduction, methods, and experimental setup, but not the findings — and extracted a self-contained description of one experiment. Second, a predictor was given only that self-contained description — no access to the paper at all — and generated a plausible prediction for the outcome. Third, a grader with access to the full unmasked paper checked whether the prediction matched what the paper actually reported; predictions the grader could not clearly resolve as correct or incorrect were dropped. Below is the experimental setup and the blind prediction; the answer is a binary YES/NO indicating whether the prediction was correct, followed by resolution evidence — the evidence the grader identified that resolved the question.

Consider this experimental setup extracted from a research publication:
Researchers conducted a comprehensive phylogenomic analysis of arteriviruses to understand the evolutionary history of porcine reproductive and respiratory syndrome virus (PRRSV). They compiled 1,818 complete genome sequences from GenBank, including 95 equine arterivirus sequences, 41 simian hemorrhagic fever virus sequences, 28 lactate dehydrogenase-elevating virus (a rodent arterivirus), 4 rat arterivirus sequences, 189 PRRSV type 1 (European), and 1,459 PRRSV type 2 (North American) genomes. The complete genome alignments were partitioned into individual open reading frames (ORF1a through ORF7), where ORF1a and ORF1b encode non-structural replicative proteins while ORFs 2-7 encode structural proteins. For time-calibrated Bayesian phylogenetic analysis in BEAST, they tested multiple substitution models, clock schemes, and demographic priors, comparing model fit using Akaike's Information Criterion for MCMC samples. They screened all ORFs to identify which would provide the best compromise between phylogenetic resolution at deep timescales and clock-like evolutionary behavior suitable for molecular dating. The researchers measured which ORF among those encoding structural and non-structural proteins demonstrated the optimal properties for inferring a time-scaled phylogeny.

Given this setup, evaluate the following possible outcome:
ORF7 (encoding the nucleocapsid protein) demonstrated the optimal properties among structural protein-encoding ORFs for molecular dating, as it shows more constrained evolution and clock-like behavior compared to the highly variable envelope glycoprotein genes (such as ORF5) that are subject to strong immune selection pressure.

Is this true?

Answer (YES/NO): NO